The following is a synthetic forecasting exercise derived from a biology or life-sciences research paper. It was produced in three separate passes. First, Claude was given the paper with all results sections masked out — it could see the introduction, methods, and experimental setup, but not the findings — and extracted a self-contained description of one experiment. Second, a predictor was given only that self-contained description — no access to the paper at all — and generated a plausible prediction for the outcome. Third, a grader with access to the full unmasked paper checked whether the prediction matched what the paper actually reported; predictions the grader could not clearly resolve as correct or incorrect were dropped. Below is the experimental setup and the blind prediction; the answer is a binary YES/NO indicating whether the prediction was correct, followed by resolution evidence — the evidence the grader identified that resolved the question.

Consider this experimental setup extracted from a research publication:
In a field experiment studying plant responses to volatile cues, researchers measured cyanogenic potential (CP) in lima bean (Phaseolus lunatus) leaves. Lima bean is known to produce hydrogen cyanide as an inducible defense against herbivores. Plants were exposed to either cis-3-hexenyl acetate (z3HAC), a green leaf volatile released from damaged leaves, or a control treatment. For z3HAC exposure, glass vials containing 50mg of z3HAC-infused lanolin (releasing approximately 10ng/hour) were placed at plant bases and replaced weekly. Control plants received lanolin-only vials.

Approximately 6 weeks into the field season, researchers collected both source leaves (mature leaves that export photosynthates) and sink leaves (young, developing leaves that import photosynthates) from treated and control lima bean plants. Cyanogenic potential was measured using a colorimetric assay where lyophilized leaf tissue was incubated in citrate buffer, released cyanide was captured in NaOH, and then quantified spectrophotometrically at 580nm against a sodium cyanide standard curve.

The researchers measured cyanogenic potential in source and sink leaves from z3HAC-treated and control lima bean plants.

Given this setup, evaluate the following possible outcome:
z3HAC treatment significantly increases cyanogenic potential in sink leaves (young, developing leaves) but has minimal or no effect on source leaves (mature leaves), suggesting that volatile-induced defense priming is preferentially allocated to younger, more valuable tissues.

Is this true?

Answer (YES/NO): NO